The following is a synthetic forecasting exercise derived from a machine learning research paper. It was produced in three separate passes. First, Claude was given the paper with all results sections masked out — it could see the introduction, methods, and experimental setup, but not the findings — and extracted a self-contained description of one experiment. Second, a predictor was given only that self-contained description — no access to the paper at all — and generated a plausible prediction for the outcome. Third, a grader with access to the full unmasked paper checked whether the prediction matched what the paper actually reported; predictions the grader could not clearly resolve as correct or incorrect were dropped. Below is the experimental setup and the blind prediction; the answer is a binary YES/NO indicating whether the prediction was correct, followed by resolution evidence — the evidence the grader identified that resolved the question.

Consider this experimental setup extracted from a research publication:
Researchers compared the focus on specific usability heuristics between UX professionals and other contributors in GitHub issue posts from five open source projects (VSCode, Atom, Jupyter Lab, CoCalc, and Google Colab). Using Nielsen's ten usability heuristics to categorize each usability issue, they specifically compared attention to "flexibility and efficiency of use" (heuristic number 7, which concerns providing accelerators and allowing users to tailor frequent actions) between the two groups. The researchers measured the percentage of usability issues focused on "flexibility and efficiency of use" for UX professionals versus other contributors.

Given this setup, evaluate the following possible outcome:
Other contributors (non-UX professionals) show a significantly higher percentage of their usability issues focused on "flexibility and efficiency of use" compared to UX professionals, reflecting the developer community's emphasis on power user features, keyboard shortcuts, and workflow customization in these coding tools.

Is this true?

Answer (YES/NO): YES